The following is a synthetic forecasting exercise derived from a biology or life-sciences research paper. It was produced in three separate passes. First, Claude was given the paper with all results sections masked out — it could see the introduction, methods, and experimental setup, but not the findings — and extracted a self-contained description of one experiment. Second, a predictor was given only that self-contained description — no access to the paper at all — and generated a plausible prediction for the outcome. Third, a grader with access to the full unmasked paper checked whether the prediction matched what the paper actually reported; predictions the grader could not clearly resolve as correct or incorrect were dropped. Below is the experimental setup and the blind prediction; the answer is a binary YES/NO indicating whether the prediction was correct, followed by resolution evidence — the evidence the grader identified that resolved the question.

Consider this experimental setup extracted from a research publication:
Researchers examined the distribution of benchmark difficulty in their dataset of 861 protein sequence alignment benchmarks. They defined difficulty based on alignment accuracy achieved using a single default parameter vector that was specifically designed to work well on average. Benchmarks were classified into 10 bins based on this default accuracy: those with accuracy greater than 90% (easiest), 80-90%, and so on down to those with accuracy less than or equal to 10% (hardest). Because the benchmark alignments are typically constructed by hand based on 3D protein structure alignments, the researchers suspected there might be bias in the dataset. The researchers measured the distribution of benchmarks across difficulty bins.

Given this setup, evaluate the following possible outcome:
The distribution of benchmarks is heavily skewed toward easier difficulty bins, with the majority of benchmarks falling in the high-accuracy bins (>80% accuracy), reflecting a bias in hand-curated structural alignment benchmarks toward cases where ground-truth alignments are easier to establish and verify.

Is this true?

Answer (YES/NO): YES